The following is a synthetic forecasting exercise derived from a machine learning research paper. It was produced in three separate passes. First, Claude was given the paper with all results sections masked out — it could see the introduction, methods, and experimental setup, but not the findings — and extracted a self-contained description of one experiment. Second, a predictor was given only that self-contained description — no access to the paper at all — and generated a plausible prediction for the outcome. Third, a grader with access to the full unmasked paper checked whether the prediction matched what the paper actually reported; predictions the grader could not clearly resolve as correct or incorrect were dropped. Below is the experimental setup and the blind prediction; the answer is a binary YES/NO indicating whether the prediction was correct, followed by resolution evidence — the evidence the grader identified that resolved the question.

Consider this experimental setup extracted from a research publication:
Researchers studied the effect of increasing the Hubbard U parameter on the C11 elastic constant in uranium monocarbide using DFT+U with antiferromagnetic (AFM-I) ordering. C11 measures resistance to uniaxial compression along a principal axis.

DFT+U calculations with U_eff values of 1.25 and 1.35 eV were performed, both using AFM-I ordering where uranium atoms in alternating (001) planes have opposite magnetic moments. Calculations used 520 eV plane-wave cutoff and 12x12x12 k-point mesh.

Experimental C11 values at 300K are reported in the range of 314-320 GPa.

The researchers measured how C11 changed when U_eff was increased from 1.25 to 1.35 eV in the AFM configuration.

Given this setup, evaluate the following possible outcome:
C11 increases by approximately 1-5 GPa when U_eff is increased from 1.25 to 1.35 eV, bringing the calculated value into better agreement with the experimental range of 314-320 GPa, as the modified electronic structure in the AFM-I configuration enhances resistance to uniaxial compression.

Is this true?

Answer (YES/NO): NO